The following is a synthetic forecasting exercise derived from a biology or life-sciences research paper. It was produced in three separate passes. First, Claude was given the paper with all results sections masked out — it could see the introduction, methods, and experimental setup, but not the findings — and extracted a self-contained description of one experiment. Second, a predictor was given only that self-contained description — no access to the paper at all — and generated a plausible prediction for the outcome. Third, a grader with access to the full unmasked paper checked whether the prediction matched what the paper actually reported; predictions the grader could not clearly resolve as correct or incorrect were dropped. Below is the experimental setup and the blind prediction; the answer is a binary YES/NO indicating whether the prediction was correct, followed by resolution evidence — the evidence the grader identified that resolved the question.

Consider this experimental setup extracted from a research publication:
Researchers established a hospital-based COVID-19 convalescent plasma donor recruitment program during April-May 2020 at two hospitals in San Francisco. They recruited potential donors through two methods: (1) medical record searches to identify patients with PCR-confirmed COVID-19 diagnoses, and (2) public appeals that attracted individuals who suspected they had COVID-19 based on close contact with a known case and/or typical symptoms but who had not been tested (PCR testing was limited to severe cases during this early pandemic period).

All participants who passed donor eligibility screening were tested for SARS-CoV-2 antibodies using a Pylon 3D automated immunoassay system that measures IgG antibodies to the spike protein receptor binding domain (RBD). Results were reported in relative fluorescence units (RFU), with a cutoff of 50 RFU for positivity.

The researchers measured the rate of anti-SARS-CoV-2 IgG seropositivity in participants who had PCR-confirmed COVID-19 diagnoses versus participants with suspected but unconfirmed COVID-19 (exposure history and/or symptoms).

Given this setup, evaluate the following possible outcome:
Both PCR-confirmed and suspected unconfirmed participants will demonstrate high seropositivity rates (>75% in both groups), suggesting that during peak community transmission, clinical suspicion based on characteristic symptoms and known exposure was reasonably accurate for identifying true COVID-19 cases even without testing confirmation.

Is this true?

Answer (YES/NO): NO